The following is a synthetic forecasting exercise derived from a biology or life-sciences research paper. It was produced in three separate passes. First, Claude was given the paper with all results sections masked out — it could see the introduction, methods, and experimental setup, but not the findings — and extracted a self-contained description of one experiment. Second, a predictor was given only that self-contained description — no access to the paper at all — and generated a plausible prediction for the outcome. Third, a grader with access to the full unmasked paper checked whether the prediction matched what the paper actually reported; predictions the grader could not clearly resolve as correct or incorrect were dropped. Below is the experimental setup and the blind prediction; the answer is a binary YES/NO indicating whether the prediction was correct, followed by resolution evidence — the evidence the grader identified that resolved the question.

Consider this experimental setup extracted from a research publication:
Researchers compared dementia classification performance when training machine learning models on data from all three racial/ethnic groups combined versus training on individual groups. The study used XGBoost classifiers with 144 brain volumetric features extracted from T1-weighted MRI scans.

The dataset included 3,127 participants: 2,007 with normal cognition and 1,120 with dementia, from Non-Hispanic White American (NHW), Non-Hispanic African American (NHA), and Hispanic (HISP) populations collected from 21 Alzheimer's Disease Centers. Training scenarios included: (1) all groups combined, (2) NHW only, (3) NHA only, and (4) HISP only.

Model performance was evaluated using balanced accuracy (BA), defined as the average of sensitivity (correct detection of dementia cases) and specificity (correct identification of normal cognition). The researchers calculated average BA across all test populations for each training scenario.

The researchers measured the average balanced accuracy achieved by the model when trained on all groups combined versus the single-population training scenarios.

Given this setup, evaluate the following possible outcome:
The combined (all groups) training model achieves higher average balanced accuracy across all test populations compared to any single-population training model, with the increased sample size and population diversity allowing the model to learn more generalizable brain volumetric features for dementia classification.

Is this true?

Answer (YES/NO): YES